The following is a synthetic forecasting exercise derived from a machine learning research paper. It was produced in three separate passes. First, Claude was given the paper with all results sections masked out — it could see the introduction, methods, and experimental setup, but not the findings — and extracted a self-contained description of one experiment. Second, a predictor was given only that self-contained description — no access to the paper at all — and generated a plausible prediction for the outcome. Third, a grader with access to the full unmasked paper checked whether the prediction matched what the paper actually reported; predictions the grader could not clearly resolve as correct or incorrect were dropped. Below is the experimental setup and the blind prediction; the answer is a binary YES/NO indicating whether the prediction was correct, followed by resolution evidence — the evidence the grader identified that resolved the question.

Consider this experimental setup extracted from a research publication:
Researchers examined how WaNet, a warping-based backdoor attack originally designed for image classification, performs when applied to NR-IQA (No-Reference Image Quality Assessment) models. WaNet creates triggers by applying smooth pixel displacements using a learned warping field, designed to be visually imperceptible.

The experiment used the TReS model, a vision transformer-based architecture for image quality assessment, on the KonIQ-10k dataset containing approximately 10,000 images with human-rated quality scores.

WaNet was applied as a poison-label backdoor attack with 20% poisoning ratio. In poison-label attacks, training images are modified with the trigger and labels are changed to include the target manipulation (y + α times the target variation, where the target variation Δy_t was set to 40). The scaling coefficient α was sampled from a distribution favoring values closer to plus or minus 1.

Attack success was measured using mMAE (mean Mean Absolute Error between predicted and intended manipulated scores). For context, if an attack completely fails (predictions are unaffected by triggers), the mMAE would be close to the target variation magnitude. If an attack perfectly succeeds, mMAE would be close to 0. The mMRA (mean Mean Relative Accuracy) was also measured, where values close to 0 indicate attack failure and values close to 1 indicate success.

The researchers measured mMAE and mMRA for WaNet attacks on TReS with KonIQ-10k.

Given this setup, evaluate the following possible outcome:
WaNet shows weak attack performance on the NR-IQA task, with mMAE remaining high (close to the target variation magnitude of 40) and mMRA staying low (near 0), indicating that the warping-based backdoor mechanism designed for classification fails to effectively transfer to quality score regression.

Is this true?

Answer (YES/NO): NO